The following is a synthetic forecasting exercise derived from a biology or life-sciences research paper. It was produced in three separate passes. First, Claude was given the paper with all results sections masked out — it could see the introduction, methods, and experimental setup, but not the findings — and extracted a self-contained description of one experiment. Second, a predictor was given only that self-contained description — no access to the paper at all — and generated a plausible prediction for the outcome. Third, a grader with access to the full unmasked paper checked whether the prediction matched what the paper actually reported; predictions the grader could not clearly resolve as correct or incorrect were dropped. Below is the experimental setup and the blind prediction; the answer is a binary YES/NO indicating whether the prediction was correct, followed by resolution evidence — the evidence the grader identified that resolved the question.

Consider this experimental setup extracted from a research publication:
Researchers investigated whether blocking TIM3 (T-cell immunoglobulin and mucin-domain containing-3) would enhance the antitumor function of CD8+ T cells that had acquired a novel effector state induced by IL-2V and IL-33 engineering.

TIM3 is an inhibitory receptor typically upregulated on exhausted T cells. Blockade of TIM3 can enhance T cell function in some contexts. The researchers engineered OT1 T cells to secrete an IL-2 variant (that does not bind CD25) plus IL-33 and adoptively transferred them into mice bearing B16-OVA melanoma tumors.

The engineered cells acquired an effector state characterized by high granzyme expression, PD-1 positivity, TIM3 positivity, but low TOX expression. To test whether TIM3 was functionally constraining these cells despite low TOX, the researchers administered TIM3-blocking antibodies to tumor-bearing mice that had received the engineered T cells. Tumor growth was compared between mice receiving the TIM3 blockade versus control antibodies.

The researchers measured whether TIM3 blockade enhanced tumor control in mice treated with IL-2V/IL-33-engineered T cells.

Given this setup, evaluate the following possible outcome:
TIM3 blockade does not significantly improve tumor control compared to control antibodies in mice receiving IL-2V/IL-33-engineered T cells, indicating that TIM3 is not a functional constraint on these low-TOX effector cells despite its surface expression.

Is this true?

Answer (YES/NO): YES